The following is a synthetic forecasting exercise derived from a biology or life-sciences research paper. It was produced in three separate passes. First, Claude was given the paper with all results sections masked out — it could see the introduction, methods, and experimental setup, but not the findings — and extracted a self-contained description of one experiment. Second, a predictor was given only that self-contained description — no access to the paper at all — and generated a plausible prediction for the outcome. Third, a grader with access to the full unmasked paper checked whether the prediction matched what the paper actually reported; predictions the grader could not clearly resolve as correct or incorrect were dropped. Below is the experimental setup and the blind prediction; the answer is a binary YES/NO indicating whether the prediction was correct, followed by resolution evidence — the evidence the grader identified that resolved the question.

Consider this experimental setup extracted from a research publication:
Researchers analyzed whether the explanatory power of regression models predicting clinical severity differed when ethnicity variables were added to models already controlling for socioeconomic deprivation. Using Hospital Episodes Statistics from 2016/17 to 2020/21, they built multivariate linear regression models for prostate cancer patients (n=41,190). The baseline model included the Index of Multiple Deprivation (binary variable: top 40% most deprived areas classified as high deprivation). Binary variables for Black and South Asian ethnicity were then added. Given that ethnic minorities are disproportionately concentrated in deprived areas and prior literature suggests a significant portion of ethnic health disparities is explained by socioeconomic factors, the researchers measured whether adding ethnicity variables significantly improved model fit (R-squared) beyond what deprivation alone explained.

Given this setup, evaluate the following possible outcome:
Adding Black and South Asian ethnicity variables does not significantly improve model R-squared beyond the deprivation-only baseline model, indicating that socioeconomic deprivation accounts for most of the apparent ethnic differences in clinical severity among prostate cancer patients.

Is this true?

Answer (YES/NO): NO